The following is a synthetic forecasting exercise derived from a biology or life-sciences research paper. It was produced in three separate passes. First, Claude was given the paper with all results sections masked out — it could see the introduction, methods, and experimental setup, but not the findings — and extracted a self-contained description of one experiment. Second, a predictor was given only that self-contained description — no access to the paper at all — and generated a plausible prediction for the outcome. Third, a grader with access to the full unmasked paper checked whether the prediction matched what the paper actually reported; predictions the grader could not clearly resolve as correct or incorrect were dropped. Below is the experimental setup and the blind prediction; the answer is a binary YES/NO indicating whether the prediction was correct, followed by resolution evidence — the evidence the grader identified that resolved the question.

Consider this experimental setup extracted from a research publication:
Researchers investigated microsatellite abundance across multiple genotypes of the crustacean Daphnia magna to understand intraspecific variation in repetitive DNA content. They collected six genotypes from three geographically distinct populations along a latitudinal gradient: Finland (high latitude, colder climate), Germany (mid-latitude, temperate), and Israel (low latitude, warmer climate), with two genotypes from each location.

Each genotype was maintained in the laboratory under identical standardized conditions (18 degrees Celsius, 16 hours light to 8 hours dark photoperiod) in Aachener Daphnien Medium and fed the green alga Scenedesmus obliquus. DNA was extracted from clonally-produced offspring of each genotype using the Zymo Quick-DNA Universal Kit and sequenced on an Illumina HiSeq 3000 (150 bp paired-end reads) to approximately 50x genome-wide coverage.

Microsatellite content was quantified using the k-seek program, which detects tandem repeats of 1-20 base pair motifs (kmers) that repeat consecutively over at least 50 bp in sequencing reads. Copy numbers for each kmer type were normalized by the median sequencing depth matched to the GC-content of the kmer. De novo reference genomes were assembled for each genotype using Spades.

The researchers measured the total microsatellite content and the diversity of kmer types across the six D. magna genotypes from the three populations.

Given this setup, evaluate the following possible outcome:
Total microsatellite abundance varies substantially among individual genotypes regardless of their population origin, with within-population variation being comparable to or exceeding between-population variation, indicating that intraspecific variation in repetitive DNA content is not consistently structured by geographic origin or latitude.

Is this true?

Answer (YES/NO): NO